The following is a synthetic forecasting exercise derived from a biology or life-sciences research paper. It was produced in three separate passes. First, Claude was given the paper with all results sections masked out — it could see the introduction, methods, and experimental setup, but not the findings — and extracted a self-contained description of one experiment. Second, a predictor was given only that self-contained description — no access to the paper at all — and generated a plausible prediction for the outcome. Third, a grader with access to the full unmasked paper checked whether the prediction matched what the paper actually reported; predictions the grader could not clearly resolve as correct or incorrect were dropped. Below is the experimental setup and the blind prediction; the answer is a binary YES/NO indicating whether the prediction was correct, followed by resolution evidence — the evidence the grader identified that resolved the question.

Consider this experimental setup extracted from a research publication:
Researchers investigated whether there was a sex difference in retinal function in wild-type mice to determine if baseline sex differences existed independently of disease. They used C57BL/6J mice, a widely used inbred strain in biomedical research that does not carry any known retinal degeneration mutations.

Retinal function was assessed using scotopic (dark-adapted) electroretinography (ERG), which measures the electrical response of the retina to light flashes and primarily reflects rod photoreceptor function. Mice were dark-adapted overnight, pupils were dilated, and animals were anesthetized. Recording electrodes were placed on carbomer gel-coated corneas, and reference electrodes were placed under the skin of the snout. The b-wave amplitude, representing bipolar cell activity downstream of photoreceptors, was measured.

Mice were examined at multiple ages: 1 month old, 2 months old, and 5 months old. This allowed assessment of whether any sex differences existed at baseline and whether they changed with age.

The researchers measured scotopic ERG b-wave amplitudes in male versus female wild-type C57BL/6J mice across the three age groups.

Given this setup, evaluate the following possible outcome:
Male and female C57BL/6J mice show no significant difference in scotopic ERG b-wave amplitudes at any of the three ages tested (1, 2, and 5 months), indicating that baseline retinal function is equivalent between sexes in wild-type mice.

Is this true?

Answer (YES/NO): NO